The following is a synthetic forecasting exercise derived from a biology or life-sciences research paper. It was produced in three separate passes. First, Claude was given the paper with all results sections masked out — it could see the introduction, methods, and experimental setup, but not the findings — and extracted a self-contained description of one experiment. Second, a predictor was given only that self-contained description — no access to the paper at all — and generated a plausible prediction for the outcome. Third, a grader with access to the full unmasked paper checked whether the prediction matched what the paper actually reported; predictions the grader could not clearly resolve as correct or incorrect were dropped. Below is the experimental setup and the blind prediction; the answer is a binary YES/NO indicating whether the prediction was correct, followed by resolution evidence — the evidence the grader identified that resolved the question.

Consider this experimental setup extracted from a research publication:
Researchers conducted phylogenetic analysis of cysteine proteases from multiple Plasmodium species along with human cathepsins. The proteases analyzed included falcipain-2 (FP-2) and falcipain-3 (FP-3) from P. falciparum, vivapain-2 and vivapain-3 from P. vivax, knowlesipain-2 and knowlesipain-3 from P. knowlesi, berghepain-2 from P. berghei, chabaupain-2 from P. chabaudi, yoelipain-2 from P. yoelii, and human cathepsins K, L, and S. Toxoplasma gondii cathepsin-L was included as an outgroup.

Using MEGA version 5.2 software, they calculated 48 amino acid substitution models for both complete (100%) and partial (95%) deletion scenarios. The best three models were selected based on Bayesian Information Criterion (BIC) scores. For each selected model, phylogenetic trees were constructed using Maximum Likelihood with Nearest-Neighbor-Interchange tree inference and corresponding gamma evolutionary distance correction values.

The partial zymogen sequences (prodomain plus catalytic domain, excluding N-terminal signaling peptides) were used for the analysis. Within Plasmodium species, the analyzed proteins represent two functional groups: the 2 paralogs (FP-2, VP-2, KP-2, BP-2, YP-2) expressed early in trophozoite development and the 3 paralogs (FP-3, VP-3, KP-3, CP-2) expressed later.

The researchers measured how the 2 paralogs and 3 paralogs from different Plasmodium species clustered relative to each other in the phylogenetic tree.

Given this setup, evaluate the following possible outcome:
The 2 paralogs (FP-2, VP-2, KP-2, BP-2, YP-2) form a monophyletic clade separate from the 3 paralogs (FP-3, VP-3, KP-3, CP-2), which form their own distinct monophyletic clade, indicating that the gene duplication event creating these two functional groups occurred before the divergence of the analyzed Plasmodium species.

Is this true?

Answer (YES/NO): NO